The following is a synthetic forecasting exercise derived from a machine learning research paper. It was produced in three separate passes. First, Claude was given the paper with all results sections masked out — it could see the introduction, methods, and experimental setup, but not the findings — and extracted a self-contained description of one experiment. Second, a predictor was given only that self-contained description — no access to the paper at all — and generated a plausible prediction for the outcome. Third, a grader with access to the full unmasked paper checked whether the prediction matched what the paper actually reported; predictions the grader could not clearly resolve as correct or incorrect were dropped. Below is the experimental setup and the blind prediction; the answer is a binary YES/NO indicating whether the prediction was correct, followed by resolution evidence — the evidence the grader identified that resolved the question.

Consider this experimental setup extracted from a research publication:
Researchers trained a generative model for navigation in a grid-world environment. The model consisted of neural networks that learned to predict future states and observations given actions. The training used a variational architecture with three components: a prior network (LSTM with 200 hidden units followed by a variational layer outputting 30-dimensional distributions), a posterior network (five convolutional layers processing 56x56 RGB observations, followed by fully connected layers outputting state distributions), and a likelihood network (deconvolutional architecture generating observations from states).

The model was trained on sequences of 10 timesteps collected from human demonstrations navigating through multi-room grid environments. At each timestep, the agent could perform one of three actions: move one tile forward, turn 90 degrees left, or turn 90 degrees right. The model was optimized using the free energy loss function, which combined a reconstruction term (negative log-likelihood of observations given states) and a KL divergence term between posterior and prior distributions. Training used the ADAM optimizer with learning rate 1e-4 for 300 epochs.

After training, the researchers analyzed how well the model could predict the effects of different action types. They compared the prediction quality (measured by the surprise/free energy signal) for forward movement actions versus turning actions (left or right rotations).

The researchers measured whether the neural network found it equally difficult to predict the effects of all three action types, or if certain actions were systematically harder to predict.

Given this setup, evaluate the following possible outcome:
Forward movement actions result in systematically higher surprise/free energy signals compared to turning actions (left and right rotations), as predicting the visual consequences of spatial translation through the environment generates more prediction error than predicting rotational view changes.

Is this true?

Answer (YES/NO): NO